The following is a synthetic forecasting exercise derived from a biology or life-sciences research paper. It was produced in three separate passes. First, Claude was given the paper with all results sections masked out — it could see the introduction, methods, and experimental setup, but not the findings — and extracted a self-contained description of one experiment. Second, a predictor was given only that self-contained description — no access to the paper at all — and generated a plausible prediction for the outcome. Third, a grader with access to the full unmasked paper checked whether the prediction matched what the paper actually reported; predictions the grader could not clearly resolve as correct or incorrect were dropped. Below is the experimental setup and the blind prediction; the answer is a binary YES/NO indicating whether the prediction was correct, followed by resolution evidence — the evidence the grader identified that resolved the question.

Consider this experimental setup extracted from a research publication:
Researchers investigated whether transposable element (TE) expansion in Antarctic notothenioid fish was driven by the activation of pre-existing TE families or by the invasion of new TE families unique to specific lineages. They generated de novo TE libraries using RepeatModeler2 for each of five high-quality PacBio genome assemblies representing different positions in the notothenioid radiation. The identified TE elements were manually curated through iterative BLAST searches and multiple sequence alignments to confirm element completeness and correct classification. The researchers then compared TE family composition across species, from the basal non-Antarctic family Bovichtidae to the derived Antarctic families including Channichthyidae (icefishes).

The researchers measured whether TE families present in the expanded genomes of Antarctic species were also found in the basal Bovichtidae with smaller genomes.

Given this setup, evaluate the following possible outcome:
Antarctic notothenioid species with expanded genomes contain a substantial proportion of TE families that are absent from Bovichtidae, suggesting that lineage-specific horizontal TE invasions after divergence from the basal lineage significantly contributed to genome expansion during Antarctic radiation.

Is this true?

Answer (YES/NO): NO